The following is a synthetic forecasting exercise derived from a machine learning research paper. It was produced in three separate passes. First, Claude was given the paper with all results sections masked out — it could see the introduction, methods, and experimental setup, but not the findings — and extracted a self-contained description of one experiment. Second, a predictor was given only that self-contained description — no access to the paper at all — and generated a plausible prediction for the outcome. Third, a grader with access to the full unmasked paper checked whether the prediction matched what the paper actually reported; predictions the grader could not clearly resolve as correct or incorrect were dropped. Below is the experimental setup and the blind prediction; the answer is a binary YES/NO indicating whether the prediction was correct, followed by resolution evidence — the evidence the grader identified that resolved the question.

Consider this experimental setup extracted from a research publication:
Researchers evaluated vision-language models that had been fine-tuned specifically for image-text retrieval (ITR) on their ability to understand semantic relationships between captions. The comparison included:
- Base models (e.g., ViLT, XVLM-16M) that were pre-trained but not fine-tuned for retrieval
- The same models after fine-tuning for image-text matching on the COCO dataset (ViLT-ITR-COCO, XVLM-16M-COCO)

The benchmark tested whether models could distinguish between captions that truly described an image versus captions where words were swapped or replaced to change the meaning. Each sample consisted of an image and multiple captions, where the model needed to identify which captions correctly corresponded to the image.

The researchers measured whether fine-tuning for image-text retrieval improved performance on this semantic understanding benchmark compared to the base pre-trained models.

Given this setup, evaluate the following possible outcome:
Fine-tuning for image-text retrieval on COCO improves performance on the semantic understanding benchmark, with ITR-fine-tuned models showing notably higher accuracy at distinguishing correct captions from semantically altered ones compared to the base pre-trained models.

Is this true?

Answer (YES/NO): YES